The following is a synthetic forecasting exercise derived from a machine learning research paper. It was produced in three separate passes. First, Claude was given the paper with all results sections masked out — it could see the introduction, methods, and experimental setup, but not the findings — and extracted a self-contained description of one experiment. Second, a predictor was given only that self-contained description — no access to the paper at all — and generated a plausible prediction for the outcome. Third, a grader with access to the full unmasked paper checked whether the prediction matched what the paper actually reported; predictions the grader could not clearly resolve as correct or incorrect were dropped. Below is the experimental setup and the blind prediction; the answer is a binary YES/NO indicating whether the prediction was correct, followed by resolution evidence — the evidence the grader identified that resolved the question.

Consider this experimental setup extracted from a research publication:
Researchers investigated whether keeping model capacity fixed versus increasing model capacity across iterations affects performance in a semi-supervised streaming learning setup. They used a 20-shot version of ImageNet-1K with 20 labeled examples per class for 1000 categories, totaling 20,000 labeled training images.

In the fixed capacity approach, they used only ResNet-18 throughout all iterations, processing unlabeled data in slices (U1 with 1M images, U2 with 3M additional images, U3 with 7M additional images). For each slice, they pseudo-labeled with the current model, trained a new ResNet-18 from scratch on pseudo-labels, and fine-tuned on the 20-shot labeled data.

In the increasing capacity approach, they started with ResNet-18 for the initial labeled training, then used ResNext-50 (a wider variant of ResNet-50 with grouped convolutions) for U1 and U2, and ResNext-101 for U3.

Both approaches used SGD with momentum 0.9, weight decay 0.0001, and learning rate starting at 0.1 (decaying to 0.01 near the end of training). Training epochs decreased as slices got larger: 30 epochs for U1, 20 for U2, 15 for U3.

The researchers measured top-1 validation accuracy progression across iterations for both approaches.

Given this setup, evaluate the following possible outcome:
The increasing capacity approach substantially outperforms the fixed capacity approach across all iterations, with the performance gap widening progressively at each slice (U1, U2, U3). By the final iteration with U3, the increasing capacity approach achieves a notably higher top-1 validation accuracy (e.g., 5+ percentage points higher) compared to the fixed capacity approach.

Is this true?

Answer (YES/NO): YES